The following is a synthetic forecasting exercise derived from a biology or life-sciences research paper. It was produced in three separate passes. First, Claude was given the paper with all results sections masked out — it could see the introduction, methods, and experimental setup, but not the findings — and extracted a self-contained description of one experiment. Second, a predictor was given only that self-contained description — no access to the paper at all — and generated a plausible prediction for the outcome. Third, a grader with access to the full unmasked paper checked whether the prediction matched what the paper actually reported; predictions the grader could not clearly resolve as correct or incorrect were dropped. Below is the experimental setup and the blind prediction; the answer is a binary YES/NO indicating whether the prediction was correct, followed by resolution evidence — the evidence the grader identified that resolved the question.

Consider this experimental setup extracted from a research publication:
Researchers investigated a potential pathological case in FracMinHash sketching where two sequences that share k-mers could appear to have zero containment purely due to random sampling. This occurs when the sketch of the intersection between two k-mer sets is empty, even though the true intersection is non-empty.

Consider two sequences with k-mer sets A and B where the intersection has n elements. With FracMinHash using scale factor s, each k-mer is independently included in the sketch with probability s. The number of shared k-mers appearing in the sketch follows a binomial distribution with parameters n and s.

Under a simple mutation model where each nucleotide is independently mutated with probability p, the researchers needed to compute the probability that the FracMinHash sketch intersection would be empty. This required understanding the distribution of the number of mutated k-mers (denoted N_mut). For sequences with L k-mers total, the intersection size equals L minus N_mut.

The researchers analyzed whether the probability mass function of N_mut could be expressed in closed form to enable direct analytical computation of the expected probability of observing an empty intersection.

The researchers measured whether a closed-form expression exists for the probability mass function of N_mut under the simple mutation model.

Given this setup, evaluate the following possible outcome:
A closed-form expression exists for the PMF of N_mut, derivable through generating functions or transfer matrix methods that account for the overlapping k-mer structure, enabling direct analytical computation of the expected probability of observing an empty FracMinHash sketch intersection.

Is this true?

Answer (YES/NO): NO